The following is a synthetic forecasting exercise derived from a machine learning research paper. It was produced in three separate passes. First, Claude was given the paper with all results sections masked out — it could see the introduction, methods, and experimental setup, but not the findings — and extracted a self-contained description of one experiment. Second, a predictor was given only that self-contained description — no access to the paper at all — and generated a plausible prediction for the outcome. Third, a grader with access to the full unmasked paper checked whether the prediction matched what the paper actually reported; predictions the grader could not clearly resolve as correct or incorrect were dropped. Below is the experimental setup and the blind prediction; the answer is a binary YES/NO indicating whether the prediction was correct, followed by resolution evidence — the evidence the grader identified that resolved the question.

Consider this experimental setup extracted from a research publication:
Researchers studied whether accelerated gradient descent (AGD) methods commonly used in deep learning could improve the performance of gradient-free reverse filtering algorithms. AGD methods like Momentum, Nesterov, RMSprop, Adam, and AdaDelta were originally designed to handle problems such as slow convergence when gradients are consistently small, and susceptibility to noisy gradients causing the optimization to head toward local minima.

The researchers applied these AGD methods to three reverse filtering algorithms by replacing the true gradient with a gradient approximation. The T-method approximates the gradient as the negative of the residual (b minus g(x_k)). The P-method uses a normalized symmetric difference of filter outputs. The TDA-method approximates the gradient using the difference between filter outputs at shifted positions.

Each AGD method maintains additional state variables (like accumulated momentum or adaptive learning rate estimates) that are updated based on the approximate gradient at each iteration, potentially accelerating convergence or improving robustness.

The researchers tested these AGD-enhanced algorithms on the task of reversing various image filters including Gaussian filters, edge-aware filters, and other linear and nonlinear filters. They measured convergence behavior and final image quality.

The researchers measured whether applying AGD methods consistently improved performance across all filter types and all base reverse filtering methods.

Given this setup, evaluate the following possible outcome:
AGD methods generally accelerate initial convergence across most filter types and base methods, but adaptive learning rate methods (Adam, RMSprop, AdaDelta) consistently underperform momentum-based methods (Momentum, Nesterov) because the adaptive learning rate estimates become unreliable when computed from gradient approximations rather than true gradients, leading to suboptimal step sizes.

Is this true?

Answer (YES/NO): NO